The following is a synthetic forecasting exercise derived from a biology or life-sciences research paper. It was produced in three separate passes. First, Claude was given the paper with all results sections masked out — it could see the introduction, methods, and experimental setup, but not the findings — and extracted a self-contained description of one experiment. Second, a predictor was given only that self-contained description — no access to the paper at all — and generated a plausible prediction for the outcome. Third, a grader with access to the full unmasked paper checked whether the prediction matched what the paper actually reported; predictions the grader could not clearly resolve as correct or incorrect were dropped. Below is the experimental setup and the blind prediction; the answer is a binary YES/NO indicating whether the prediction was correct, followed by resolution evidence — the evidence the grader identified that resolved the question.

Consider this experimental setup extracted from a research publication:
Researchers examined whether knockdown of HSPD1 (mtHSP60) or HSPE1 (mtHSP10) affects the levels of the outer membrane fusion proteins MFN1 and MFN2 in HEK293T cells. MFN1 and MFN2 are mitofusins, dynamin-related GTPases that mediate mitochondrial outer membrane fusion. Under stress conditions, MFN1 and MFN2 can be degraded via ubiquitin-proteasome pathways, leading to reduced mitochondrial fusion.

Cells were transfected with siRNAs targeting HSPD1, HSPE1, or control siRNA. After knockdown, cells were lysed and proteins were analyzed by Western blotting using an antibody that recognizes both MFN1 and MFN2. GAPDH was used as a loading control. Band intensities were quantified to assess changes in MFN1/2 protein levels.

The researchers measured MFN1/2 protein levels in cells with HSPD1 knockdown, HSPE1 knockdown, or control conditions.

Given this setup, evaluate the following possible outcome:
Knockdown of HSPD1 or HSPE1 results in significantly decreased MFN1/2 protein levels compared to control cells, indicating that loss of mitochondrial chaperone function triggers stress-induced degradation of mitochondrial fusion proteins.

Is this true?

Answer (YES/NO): NO